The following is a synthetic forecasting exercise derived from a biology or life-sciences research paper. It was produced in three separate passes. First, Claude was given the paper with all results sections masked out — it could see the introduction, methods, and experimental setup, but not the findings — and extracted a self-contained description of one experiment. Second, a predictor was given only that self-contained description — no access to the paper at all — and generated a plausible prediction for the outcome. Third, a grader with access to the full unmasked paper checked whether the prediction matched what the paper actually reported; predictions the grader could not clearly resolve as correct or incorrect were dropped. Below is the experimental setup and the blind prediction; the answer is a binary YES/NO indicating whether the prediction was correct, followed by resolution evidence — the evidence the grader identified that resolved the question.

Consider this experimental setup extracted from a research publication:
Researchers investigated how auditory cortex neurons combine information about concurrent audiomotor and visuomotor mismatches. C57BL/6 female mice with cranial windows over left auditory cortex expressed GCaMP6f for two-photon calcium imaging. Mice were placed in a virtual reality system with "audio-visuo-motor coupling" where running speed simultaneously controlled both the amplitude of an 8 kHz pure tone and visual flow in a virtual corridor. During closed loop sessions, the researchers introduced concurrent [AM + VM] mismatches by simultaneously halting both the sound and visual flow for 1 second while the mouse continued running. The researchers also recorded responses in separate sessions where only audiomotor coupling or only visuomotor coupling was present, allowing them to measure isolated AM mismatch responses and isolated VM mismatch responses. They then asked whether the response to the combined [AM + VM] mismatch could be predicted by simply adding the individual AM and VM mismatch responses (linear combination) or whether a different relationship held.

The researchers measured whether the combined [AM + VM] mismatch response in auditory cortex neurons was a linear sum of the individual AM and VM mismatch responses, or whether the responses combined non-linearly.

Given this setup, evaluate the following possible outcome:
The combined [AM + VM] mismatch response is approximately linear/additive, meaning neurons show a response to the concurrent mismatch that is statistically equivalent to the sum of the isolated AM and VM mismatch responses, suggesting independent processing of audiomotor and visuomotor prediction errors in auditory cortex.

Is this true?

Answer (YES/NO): NO